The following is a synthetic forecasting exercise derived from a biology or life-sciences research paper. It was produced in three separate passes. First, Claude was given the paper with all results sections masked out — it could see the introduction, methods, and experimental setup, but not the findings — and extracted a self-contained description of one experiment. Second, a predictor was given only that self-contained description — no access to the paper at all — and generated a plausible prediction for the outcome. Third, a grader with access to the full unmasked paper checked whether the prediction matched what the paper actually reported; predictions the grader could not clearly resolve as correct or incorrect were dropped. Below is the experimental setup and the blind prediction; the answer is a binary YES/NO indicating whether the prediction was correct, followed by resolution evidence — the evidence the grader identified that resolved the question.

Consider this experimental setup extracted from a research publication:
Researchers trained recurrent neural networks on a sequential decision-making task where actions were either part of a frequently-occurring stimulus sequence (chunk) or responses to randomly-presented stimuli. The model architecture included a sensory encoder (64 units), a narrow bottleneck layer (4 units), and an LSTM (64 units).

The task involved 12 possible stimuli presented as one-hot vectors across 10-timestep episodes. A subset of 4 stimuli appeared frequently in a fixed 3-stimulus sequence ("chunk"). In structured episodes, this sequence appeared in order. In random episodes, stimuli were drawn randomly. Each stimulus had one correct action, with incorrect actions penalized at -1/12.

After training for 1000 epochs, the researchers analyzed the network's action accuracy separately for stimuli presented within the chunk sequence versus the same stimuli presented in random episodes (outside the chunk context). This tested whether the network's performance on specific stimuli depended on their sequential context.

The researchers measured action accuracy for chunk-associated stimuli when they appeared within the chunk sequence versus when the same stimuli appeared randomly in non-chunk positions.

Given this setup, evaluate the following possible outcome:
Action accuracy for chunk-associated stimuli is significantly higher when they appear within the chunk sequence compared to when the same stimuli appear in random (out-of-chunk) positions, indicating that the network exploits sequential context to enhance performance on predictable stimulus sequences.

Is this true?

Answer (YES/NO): YES